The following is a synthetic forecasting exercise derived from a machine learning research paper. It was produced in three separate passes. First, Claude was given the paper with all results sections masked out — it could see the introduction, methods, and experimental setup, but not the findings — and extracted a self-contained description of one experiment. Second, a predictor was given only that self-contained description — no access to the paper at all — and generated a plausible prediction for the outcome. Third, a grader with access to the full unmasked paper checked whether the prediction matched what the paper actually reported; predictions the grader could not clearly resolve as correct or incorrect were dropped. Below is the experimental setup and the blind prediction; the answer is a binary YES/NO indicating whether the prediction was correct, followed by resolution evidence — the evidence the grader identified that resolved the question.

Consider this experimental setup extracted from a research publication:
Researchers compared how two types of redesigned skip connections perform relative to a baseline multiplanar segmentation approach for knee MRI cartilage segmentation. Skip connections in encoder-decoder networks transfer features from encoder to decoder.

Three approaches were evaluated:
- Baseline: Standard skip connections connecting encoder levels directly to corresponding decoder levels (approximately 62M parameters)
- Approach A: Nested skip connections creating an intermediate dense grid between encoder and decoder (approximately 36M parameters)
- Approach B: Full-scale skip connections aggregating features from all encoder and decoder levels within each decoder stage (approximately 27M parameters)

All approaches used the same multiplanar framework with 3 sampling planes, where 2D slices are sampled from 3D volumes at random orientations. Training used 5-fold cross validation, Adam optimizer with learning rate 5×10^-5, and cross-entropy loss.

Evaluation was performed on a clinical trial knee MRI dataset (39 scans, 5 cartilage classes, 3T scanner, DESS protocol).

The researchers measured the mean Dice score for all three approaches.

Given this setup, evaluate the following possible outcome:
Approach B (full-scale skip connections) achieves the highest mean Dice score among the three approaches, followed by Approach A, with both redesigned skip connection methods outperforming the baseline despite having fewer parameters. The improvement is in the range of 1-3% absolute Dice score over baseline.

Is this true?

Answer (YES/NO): NO